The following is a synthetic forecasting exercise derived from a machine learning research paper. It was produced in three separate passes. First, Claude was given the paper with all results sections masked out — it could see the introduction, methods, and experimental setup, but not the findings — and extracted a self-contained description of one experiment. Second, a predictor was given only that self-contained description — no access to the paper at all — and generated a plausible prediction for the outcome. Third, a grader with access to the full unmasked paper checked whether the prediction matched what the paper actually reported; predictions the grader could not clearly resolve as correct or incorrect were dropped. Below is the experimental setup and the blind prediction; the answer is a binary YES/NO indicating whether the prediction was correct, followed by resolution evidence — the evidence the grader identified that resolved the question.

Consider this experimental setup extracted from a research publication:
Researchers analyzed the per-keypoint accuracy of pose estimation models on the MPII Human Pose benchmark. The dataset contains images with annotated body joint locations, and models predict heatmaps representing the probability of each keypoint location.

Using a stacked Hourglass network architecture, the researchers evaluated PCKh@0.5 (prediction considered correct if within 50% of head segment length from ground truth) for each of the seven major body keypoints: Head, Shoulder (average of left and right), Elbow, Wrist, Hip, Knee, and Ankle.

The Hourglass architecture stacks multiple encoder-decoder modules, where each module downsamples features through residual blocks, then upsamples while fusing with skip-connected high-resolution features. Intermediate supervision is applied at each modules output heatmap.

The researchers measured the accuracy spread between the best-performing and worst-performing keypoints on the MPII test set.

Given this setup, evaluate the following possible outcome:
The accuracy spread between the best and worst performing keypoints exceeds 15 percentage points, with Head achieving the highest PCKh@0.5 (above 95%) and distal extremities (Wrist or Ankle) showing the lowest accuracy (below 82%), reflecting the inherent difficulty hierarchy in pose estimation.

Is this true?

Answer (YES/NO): NO